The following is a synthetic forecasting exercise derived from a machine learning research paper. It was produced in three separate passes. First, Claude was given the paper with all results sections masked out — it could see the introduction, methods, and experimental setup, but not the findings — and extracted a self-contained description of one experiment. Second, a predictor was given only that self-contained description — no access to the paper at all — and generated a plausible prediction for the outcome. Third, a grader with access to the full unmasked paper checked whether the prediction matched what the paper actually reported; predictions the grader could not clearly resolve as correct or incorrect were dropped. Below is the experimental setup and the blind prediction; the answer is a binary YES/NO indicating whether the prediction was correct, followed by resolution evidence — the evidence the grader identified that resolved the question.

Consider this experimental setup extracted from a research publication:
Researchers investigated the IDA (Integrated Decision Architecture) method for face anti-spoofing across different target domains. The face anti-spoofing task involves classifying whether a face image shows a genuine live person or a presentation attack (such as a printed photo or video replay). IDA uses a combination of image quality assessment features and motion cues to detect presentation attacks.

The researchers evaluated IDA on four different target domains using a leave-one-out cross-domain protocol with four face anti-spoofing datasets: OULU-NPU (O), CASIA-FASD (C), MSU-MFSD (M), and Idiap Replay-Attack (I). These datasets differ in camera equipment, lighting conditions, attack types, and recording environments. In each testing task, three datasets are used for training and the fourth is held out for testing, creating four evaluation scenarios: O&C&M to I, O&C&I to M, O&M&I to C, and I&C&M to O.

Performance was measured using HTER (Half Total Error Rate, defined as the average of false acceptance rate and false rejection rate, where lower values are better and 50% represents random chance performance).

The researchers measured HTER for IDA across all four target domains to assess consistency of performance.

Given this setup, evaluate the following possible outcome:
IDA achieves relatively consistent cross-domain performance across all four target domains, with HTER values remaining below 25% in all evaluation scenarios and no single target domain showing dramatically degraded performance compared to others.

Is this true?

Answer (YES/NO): NO